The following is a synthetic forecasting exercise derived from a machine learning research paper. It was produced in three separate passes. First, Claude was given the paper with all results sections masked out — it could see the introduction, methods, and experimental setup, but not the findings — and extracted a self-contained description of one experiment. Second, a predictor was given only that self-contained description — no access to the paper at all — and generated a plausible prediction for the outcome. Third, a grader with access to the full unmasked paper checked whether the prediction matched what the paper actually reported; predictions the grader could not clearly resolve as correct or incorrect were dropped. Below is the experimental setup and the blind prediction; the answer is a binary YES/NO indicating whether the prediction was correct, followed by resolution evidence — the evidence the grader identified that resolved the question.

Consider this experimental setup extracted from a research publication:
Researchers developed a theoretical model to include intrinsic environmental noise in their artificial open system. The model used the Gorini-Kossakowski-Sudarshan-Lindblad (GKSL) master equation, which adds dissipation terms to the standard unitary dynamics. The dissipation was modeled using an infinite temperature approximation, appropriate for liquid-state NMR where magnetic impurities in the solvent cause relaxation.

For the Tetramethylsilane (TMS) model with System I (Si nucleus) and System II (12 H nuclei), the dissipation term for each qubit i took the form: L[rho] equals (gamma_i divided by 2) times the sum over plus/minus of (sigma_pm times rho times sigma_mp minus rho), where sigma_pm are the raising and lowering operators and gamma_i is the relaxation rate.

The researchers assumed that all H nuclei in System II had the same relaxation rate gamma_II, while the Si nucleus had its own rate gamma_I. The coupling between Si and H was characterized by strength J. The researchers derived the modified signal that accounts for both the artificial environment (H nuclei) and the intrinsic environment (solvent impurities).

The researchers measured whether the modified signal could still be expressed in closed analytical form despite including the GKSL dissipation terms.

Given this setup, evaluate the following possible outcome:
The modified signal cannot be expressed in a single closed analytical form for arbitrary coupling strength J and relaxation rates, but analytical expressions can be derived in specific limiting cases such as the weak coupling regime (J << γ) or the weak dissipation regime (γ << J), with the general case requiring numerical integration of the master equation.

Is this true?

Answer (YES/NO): NO